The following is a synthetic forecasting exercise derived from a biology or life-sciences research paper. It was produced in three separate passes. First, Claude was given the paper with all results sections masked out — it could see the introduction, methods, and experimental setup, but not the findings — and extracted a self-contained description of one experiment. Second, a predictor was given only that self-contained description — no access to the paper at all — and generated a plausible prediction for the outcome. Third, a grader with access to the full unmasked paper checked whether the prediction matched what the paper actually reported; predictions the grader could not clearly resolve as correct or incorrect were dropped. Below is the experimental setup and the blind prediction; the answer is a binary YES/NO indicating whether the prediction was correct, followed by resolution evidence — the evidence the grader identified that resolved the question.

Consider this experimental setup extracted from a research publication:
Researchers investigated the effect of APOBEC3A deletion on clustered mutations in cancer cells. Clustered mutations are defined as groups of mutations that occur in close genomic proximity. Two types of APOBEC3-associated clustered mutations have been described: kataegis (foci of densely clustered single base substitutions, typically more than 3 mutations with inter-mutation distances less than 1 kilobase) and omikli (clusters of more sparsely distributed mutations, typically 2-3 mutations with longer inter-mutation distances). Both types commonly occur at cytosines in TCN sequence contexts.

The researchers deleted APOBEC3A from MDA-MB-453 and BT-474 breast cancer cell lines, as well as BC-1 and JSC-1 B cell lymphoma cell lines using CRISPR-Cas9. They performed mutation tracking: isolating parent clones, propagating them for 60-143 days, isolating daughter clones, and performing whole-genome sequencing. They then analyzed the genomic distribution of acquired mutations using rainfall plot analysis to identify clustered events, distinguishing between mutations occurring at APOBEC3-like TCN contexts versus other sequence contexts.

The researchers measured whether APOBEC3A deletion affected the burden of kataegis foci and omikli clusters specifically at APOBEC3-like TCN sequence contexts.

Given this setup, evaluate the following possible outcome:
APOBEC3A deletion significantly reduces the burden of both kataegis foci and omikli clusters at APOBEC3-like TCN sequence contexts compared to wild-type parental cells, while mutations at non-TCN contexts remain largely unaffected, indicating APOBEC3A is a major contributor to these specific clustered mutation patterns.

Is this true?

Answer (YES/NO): NO